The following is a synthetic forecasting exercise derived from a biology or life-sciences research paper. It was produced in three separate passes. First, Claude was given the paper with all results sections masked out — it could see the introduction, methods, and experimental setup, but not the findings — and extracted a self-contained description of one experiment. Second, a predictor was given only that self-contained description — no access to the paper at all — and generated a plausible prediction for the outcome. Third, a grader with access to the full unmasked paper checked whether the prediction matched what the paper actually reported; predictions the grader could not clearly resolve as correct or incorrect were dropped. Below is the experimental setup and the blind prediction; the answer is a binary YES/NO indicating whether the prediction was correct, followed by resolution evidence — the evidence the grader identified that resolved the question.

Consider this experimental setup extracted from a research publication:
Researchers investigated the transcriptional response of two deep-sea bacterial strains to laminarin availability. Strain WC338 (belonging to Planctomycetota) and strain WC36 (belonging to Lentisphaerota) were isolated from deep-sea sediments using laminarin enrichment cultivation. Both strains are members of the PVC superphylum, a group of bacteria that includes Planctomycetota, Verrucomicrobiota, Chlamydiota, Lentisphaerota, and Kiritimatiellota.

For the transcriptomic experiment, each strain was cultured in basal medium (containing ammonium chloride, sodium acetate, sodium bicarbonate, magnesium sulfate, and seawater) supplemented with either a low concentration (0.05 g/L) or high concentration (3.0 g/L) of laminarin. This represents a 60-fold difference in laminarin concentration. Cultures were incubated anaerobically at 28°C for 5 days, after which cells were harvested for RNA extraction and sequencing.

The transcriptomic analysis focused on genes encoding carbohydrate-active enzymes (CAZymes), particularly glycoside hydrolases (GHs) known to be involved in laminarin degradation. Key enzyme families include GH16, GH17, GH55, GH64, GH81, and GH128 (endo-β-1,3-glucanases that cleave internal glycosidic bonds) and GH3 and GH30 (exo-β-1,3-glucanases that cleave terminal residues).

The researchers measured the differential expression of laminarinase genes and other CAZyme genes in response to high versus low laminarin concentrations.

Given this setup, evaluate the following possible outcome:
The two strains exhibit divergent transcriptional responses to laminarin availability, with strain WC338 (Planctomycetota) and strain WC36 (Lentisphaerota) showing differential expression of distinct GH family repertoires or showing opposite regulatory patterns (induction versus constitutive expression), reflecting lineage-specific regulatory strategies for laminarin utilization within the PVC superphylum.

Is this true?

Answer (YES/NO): YES